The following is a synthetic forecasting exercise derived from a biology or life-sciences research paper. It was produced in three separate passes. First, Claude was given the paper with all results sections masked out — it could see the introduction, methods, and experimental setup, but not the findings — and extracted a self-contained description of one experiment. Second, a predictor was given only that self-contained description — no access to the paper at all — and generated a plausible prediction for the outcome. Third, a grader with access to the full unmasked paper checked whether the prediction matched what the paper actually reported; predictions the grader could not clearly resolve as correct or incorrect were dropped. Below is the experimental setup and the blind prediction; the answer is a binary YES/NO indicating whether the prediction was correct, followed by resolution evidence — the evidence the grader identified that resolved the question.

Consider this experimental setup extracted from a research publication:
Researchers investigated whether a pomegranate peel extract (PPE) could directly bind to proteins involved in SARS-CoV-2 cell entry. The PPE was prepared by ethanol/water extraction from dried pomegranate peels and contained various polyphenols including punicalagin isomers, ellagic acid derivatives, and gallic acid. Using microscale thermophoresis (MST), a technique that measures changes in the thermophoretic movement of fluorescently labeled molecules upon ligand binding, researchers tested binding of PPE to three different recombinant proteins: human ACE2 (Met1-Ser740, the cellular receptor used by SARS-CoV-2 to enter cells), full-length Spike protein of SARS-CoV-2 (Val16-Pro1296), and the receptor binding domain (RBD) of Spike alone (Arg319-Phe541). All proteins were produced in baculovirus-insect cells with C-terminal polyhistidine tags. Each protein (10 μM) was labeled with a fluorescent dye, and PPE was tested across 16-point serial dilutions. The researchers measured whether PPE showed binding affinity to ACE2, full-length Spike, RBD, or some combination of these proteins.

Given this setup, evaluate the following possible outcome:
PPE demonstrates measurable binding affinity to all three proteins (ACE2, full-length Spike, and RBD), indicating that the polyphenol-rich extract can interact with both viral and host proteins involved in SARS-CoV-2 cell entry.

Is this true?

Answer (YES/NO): YES